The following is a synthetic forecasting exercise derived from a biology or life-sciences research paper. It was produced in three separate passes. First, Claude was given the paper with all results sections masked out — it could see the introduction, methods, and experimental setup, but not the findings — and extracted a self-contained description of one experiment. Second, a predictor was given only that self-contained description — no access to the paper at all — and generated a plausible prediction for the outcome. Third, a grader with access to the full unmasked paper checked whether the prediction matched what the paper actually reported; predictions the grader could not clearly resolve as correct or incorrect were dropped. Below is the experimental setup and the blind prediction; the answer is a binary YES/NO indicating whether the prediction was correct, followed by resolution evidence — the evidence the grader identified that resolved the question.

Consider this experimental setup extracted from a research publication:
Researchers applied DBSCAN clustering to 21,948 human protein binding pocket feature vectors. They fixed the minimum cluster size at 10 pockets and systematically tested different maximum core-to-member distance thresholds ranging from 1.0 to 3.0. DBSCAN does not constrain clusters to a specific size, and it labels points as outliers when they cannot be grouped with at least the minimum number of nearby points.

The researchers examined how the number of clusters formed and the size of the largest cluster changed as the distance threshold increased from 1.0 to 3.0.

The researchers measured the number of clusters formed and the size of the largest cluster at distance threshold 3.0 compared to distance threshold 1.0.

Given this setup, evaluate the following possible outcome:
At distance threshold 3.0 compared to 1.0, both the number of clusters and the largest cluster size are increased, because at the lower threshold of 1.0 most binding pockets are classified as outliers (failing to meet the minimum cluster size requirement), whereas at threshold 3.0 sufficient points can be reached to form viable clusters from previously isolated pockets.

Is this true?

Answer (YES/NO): NO